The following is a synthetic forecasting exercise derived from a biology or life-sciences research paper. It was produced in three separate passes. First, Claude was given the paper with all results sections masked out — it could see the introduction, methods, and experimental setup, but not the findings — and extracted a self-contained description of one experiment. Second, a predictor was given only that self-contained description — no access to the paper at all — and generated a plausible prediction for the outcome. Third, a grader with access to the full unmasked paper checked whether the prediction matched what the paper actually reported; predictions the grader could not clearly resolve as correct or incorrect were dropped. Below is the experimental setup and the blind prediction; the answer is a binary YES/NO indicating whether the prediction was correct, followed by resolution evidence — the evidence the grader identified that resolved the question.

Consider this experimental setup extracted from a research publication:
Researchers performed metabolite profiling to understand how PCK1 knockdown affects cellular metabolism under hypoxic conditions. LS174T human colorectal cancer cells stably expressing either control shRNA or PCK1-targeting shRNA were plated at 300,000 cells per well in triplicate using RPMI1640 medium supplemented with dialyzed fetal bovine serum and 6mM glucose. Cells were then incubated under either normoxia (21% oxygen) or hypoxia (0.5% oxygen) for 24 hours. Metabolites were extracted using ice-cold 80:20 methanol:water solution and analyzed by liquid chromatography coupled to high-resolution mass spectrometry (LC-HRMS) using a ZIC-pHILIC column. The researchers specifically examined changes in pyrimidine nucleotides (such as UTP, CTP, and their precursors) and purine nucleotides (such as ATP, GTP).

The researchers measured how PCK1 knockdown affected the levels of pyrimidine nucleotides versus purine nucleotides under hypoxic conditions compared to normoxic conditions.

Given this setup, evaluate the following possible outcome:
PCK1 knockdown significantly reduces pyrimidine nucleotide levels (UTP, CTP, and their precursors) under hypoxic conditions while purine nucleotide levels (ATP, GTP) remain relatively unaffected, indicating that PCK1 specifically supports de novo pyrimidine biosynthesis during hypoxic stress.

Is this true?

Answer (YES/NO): NO